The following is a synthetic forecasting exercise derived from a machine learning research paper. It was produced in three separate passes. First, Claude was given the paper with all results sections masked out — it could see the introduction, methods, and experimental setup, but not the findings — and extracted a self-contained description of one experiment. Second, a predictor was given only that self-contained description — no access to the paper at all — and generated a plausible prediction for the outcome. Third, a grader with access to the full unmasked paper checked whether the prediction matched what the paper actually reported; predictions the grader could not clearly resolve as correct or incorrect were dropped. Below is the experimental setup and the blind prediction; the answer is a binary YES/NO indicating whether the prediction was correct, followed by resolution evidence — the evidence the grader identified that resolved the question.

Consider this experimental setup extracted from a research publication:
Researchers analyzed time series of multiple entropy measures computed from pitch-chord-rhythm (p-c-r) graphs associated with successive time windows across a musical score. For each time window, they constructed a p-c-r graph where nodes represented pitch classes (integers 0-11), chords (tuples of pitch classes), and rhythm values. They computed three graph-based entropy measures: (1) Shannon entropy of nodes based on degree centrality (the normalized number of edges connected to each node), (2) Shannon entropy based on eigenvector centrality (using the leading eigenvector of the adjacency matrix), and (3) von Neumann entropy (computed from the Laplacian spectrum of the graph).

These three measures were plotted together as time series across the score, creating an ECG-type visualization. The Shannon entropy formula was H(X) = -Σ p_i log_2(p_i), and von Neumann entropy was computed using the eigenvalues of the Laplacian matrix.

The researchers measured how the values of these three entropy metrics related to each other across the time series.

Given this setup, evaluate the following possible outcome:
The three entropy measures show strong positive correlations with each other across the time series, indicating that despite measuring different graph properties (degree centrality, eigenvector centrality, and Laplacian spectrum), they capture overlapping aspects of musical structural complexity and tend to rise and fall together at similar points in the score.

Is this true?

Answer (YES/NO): YES